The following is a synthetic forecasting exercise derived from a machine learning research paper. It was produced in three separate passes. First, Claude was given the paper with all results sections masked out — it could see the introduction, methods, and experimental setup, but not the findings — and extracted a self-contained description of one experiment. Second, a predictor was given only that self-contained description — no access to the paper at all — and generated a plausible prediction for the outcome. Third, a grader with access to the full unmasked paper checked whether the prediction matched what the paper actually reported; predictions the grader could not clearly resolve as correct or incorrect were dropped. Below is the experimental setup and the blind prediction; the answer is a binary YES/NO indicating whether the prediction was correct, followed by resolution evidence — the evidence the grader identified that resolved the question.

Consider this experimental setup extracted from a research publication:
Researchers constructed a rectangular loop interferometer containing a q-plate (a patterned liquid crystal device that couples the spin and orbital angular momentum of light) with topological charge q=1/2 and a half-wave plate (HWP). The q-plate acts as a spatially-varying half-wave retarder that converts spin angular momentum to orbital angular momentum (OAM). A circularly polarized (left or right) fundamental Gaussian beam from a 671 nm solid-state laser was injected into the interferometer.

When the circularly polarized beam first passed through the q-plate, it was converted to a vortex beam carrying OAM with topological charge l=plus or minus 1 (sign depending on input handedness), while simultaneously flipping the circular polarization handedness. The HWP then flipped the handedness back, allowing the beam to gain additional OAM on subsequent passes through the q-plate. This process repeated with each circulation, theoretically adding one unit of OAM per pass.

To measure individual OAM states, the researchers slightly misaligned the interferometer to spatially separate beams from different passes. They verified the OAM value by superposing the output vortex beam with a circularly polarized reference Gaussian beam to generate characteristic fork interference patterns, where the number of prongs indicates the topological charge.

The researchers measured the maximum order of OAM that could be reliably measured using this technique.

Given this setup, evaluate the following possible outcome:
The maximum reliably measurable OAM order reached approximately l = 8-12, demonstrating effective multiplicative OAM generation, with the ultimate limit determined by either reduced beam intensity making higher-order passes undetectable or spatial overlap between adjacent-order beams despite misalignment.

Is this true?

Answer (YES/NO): NO